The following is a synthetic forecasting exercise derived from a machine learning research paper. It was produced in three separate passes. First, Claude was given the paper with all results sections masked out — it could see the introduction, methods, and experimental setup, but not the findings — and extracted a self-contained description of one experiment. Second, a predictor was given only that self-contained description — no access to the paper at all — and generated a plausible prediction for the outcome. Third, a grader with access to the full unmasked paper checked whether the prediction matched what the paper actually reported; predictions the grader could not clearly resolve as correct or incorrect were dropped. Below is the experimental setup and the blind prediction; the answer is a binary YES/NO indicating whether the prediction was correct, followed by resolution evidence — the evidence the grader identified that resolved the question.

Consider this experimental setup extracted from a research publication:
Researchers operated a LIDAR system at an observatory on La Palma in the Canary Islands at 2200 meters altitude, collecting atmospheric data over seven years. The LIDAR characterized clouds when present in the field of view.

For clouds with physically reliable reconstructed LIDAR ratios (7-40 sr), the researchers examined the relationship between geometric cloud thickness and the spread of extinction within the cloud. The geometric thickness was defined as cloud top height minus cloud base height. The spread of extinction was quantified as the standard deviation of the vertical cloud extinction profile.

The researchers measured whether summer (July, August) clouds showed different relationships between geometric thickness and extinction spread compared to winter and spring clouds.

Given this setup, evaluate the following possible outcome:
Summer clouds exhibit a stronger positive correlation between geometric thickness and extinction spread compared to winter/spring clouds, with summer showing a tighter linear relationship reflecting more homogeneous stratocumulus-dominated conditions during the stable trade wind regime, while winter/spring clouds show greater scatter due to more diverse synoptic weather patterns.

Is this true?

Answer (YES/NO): NO